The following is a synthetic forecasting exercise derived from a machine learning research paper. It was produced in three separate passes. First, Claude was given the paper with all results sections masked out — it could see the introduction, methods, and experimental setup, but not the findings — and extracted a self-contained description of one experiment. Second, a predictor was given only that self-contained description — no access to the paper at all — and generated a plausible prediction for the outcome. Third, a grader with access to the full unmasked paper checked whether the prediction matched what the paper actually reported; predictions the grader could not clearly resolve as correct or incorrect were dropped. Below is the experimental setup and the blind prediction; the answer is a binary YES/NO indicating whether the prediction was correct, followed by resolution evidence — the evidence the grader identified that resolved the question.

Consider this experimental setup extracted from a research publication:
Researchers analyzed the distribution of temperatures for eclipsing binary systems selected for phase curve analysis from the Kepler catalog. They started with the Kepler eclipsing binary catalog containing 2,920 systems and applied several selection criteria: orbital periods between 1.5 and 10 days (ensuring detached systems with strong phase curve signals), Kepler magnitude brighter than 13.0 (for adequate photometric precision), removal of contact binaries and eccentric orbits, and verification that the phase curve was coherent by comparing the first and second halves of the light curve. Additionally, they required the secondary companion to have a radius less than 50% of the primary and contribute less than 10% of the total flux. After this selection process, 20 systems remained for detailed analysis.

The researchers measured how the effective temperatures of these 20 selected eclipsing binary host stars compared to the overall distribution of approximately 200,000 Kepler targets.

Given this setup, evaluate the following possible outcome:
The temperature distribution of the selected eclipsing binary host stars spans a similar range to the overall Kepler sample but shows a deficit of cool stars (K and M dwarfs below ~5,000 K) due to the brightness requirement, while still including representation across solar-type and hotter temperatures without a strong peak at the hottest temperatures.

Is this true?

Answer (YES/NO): NO